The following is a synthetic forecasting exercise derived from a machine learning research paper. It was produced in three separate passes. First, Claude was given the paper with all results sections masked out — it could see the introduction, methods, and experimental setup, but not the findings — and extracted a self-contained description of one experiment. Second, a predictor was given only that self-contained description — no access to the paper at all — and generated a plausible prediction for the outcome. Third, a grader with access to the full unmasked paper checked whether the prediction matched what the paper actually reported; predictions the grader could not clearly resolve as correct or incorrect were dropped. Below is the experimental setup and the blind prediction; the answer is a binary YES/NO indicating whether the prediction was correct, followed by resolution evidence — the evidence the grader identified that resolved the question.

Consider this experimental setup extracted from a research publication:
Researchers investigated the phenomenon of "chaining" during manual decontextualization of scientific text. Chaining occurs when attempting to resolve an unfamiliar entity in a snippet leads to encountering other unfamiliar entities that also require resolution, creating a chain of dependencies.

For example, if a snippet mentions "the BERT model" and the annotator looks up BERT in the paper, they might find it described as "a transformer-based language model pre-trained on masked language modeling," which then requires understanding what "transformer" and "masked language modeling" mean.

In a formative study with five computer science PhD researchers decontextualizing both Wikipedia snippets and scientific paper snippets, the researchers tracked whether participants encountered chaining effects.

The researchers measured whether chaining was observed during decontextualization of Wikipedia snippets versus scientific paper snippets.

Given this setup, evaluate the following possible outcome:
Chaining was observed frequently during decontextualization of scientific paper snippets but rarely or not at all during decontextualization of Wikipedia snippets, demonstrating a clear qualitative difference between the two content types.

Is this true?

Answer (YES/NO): YES